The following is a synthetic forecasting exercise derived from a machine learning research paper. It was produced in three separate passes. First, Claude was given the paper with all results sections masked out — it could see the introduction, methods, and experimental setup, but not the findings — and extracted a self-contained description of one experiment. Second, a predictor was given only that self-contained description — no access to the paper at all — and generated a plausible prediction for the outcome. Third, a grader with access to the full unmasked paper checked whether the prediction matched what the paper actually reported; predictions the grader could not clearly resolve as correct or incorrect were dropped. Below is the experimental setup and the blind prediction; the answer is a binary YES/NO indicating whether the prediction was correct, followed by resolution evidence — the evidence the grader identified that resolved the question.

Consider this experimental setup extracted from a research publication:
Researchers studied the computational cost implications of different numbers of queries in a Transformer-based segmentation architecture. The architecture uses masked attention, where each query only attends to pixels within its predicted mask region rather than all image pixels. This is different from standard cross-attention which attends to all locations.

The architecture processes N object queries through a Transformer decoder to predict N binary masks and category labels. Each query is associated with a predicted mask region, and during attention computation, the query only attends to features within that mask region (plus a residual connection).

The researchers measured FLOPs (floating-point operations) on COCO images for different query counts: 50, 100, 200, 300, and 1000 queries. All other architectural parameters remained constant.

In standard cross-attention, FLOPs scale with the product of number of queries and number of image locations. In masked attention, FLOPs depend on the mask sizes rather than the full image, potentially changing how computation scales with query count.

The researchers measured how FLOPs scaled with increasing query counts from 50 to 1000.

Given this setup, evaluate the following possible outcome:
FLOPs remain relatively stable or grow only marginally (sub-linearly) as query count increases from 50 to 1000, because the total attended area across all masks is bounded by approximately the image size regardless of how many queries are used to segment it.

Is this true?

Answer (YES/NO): YES